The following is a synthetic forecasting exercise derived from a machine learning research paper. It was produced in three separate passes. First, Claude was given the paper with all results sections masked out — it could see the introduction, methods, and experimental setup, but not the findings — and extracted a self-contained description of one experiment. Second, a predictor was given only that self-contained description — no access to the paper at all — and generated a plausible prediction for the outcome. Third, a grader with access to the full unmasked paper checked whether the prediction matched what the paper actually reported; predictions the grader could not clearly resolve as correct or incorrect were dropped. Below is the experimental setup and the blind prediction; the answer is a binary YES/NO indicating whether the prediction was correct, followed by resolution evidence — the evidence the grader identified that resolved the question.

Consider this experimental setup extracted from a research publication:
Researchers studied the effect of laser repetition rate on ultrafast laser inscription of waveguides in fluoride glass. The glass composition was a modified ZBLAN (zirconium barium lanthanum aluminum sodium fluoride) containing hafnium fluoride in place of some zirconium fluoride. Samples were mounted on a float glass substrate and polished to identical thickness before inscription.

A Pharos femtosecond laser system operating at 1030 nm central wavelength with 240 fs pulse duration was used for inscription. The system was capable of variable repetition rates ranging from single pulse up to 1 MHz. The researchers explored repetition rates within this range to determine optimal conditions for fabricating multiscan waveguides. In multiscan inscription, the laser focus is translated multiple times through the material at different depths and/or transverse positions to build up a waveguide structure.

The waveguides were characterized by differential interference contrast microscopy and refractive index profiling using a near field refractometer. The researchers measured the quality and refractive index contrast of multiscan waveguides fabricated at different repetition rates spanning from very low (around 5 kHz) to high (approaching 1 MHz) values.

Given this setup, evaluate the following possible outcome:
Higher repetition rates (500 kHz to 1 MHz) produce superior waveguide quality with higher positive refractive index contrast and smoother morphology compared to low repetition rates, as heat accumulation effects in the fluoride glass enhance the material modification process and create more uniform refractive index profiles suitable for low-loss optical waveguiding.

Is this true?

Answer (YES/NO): NO